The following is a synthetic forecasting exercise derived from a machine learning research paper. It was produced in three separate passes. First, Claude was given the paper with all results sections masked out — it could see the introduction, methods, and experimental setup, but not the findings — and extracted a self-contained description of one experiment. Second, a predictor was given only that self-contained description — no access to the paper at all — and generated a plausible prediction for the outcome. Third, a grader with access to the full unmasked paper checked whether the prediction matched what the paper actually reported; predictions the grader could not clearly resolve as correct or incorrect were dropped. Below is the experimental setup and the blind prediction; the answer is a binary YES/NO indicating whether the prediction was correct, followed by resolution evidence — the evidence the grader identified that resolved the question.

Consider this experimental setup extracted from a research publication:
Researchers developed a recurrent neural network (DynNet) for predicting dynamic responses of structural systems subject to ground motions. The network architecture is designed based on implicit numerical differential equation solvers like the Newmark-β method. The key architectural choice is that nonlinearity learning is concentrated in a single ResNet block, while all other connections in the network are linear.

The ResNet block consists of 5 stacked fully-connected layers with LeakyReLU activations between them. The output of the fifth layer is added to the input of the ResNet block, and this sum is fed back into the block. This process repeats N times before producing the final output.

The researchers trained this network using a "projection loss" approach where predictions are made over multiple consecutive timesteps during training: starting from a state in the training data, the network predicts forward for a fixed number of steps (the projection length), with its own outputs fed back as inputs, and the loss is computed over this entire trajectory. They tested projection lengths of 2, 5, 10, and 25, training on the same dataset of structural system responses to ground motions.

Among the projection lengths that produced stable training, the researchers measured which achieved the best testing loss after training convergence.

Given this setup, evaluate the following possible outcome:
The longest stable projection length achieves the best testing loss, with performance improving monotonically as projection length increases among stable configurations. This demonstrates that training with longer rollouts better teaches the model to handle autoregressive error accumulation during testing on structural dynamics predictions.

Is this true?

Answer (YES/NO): YES